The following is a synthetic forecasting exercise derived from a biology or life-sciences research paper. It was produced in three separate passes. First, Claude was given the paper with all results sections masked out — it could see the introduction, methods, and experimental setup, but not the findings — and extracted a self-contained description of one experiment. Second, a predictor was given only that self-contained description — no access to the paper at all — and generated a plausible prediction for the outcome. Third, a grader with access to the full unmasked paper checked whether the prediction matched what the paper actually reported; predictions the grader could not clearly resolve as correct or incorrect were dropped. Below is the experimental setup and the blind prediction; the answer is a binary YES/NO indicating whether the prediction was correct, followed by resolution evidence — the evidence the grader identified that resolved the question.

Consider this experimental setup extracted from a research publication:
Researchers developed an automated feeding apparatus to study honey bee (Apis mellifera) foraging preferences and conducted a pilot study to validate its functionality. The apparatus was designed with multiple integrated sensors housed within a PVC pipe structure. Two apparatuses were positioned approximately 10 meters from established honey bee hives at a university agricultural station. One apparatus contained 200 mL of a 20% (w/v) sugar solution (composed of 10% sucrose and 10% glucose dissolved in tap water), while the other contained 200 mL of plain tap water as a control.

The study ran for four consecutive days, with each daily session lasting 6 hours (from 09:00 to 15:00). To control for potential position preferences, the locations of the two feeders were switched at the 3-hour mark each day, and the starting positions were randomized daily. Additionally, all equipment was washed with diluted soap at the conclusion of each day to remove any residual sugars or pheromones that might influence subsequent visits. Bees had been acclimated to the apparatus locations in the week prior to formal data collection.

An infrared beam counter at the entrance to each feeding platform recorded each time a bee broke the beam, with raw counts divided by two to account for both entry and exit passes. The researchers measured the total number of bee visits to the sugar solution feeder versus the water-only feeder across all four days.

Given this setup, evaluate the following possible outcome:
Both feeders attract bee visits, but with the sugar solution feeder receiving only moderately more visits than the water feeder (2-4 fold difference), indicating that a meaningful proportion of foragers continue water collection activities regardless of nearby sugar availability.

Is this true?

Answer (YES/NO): NO